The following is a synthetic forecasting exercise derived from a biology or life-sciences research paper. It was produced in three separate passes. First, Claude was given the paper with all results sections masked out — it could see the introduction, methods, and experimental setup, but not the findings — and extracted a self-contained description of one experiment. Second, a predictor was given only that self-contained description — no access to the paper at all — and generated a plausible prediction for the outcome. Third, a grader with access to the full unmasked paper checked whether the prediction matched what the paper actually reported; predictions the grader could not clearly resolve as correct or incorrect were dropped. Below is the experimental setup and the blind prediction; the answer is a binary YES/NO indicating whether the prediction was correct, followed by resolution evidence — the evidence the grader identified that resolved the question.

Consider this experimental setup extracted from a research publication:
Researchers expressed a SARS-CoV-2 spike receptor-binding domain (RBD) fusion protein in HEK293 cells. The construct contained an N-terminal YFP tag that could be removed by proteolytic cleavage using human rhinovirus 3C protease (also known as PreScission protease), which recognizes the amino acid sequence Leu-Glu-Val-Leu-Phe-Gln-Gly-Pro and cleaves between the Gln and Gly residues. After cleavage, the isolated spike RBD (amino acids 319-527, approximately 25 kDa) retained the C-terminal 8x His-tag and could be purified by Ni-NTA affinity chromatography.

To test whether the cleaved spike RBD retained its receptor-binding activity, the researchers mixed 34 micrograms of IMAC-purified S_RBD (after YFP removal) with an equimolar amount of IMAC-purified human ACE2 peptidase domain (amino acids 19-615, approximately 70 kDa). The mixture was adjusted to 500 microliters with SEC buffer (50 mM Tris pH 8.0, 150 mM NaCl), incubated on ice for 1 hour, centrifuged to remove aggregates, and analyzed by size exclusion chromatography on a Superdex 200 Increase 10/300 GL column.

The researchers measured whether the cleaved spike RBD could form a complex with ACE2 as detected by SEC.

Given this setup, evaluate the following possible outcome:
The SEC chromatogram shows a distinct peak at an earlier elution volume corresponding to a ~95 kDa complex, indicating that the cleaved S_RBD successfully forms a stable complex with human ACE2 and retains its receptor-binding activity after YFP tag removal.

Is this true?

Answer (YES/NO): YES